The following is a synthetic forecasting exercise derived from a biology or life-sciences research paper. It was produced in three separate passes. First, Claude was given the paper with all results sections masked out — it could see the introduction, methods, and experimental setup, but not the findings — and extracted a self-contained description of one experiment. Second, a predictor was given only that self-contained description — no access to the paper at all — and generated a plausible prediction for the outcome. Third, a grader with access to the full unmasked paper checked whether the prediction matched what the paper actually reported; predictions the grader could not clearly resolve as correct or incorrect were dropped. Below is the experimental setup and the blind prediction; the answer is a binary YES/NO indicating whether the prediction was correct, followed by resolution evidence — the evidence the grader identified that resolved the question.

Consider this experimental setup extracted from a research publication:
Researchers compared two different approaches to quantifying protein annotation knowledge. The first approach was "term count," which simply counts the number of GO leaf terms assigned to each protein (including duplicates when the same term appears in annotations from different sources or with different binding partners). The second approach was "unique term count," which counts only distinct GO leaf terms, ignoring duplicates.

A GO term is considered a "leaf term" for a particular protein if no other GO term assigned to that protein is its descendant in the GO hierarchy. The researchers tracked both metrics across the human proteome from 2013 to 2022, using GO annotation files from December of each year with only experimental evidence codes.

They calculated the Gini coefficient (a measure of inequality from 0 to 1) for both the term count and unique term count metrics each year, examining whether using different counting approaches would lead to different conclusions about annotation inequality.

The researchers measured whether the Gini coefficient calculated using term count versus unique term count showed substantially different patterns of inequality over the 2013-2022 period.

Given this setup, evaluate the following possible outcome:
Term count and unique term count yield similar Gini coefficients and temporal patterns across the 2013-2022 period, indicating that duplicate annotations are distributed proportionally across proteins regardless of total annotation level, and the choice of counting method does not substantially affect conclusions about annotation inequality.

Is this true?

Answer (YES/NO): NO